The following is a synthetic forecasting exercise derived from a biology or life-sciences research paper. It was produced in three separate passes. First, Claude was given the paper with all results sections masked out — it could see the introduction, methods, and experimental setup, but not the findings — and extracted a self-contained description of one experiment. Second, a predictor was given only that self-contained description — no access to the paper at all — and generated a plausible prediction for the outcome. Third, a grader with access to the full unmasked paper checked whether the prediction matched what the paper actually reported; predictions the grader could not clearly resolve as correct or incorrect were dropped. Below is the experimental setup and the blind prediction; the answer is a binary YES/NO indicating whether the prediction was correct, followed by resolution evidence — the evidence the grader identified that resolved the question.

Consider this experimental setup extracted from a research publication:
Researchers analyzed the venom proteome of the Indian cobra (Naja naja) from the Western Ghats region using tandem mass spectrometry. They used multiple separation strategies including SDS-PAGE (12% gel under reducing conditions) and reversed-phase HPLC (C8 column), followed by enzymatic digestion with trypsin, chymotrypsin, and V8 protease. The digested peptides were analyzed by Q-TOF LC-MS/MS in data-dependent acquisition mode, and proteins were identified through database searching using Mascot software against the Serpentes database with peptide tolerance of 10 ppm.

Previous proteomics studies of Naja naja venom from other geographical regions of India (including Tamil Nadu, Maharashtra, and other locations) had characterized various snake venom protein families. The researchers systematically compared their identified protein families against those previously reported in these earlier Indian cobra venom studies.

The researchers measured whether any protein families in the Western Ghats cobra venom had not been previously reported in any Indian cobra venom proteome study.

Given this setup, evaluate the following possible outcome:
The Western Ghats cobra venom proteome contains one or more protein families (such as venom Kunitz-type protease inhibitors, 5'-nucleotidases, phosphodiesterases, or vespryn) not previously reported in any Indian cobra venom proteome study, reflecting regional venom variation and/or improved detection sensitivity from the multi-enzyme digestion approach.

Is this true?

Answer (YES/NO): NO